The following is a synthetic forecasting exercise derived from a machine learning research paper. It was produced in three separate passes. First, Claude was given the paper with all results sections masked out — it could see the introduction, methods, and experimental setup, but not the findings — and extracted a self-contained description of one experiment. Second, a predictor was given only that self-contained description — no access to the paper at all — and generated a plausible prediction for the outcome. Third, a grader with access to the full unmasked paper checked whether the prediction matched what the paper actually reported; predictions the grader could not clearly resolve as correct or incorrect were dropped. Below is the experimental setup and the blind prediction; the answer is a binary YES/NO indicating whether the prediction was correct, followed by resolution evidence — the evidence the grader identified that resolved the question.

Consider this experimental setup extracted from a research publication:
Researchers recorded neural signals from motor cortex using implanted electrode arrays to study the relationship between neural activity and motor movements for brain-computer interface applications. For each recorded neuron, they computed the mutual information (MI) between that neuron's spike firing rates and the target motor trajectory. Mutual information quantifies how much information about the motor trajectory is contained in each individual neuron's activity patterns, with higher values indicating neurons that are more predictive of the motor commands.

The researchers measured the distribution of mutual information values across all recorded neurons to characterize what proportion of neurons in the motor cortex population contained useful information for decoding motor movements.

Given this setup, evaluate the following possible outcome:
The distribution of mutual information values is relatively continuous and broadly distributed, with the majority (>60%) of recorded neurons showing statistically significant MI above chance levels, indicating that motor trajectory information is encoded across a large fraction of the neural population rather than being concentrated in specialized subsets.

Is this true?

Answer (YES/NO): NO